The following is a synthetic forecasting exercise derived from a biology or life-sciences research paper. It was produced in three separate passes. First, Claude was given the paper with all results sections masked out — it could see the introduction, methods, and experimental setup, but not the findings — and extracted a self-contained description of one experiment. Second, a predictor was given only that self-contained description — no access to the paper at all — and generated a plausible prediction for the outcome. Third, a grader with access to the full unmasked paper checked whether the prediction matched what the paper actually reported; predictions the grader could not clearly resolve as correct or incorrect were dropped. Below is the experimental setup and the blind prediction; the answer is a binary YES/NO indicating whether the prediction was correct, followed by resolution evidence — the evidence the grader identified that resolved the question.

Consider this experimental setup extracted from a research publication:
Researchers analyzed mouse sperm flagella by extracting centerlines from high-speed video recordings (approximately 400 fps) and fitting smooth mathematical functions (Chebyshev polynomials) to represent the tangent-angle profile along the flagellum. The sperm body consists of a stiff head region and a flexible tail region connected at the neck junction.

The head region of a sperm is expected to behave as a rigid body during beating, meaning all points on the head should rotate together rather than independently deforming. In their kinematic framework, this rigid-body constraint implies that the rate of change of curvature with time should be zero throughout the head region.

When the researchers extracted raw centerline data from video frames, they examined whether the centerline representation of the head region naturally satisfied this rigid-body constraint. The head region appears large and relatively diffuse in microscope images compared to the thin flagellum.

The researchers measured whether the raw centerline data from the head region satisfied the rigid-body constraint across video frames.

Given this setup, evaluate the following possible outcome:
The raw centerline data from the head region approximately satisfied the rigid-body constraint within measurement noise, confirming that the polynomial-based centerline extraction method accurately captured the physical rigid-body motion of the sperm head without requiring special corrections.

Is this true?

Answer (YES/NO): NO